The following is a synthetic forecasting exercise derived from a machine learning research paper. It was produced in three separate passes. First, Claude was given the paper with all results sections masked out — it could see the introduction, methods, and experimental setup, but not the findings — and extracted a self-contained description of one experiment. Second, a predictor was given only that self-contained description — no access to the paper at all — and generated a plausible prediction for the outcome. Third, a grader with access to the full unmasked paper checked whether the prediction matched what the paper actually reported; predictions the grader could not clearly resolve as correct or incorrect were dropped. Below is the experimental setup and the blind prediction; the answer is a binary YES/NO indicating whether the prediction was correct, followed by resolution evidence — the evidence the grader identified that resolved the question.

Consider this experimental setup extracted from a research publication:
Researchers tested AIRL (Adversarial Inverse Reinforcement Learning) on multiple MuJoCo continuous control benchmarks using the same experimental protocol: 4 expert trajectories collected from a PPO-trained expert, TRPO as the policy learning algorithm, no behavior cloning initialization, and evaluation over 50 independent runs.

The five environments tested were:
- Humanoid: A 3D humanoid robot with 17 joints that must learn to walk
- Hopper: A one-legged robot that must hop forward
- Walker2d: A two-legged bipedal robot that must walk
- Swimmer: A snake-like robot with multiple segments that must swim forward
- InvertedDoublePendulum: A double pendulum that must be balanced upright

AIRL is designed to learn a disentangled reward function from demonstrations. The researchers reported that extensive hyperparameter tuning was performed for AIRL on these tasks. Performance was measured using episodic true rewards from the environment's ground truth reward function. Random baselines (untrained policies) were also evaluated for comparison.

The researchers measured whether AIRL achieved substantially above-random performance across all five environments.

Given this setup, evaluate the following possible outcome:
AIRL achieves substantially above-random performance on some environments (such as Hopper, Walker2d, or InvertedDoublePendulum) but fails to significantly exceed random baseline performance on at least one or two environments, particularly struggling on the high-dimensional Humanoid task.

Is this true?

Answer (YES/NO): NO